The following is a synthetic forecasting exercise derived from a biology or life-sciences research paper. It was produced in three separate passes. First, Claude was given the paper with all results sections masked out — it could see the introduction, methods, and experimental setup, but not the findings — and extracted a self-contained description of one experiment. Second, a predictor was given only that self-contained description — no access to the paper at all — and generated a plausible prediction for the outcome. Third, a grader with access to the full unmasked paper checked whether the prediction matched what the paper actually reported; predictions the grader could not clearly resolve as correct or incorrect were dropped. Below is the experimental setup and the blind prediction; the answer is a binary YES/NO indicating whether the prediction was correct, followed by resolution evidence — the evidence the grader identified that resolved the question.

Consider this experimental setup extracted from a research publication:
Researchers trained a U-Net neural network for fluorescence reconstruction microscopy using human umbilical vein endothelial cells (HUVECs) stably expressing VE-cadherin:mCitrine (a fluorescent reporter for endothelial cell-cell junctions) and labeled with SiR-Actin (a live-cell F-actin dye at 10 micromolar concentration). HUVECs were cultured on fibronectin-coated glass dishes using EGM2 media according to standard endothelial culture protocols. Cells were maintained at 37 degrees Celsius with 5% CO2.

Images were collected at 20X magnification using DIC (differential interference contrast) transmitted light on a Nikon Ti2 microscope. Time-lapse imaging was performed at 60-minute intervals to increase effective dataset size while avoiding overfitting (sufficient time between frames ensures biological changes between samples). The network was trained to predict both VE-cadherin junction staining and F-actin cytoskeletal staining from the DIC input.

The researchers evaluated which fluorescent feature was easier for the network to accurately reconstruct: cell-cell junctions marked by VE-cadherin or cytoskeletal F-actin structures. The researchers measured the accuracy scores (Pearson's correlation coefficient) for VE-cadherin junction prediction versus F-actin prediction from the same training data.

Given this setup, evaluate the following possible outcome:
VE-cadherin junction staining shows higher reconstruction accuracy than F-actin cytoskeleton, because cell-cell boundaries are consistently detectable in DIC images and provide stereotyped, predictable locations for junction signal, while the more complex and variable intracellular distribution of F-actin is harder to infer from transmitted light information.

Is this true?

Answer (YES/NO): YES